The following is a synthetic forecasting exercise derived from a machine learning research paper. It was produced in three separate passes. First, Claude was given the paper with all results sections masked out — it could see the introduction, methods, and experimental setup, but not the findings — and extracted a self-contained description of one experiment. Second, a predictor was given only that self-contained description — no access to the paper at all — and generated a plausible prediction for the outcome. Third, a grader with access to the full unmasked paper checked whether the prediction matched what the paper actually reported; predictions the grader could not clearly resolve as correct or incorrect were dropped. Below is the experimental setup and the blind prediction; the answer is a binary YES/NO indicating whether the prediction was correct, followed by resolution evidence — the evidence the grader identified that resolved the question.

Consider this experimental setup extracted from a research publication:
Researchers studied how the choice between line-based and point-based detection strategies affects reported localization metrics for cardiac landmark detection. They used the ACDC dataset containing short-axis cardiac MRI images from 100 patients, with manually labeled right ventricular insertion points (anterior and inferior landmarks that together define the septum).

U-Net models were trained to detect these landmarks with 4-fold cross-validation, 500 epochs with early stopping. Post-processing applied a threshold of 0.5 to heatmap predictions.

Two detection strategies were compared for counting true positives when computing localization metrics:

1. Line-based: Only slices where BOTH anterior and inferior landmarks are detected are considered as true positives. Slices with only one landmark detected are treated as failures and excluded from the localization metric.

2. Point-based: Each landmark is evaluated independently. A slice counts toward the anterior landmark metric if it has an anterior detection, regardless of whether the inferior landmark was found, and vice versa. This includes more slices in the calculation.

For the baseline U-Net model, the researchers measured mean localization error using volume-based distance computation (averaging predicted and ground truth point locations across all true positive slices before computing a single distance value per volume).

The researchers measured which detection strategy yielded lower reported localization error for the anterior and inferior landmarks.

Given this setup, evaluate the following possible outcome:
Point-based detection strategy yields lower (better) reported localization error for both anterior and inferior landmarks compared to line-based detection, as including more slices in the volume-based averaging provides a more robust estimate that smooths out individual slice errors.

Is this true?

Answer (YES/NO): NO